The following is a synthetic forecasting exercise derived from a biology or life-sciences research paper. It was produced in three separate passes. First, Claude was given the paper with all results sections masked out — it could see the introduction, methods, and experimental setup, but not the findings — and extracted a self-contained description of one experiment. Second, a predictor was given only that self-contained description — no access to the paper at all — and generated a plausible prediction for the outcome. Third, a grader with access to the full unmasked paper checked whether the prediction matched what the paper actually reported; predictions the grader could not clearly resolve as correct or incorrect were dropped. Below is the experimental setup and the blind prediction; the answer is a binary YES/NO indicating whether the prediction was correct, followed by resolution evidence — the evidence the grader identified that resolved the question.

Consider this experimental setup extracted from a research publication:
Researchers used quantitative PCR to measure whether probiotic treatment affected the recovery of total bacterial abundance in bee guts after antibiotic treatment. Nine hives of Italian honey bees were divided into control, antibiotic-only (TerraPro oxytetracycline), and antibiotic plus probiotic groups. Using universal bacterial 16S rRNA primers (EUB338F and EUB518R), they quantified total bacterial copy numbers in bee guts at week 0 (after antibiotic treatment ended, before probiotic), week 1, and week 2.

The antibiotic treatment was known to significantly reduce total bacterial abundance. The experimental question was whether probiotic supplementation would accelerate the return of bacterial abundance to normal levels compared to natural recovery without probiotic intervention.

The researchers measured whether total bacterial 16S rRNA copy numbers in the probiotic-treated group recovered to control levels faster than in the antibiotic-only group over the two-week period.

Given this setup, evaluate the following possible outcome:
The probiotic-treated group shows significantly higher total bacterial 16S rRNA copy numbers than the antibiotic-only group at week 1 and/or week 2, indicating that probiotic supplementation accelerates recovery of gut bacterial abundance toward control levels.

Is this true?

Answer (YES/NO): NO